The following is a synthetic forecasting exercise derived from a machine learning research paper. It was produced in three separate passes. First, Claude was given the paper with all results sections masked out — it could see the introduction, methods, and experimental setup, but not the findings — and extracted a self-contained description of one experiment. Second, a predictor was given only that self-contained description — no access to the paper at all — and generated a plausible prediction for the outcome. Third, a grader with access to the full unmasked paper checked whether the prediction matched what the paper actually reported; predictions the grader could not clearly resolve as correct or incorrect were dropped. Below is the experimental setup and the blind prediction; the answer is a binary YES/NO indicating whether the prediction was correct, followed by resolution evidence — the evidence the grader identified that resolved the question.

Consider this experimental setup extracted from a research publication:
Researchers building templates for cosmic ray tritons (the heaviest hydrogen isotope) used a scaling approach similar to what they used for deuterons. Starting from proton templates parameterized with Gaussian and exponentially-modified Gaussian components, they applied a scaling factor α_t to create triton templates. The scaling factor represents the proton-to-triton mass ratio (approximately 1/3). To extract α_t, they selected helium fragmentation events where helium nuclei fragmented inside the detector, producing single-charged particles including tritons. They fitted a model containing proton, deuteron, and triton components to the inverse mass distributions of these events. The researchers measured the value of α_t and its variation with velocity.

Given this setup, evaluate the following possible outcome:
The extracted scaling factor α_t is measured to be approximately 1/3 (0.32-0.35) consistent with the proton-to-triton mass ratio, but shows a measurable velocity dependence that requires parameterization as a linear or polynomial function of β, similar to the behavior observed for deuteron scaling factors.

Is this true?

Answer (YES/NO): NO